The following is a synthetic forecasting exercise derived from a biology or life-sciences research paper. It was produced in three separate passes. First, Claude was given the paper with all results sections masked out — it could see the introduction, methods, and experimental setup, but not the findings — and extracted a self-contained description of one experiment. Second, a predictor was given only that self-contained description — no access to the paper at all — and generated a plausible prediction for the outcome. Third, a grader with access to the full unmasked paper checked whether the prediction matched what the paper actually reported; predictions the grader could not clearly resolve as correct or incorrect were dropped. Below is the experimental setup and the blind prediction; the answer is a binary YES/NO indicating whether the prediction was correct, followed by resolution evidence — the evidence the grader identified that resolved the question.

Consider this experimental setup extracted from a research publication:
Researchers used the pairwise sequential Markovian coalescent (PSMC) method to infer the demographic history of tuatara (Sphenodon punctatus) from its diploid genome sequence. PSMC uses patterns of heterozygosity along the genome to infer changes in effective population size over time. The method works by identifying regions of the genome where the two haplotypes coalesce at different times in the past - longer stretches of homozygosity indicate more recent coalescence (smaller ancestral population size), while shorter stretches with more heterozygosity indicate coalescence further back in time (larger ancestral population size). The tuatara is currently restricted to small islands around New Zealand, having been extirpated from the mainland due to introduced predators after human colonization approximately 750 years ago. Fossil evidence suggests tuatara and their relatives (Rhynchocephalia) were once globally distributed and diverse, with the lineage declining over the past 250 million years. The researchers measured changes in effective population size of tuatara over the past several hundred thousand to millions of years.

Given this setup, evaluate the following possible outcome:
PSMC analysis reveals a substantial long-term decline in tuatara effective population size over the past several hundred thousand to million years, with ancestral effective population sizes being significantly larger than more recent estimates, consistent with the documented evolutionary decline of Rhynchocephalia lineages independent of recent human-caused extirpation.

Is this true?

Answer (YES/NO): NO